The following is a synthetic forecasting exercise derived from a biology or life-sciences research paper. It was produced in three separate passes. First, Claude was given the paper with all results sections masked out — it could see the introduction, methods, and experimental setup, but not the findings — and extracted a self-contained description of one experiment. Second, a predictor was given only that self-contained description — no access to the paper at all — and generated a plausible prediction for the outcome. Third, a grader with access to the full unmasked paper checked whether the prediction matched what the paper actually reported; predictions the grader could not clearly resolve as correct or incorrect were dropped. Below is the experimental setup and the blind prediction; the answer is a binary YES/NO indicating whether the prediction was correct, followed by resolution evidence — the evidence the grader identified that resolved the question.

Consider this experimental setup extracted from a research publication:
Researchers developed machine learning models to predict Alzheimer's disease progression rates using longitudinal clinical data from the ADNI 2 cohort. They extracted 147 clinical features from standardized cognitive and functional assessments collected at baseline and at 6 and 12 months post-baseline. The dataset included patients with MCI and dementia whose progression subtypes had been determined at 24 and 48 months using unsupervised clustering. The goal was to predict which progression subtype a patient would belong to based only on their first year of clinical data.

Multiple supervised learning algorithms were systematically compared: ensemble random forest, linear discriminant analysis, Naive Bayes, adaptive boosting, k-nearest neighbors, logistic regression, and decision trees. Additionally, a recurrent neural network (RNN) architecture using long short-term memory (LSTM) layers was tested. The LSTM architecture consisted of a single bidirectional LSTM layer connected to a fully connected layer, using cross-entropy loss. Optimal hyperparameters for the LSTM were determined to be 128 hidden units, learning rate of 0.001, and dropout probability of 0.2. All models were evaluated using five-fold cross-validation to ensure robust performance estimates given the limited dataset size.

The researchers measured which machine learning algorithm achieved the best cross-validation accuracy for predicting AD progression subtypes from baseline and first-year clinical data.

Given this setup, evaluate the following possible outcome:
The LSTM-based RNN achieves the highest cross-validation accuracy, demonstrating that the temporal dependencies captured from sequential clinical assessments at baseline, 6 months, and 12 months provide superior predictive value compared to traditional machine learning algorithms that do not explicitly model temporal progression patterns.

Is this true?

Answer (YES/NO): NO